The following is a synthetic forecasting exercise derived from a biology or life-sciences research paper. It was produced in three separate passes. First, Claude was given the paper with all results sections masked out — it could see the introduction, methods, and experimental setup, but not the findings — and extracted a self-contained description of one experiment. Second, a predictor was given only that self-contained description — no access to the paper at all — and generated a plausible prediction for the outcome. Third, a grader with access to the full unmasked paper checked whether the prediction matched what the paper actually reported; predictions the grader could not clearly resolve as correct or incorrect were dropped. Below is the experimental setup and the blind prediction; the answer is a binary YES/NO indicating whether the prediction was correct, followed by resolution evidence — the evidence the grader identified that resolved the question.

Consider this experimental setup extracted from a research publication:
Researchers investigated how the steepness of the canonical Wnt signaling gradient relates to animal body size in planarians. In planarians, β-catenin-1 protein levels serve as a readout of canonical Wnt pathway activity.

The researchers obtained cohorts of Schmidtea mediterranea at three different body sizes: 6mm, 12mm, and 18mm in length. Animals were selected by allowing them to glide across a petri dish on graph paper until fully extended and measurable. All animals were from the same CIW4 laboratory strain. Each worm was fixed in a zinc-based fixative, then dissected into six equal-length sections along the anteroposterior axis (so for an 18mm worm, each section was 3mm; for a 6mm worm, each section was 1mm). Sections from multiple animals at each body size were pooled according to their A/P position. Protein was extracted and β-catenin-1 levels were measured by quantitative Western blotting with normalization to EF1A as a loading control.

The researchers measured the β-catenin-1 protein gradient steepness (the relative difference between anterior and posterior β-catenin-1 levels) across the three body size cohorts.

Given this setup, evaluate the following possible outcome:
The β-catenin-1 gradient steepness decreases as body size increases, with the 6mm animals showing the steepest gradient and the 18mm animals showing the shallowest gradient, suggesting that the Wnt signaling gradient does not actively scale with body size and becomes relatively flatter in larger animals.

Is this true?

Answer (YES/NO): YES